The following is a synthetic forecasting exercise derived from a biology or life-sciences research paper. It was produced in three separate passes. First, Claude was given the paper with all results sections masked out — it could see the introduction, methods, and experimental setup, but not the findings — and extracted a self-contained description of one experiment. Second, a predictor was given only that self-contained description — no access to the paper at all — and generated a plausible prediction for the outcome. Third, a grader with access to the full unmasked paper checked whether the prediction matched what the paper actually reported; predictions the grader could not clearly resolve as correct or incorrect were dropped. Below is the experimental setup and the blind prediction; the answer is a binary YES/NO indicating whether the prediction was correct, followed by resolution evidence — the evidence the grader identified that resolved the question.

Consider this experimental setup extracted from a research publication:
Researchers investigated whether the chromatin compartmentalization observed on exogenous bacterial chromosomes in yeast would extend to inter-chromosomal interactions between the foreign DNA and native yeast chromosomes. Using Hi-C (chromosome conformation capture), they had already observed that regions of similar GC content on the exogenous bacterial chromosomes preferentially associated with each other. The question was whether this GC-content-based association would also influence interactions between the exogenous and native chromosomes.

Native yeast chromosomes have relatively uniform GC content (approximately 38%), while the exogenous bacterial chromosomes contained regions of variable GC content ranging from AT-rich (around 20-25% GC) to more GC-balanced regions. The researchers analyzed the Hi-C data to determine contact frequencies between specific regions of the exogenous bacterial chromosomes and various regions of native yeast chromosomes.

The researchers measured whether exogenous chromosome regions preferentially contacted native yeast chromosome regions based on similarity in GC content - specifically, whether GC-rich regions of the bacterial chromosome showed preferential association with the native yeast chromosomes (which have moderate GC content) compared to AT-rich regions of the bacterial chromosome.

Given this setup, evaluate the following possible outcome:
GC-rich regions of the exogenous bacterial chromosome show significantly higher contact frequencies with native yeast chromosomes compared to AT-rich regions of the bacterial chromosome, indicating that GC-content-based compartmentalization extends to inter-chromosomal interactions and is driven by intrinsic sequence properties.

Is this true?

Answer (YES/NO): YES